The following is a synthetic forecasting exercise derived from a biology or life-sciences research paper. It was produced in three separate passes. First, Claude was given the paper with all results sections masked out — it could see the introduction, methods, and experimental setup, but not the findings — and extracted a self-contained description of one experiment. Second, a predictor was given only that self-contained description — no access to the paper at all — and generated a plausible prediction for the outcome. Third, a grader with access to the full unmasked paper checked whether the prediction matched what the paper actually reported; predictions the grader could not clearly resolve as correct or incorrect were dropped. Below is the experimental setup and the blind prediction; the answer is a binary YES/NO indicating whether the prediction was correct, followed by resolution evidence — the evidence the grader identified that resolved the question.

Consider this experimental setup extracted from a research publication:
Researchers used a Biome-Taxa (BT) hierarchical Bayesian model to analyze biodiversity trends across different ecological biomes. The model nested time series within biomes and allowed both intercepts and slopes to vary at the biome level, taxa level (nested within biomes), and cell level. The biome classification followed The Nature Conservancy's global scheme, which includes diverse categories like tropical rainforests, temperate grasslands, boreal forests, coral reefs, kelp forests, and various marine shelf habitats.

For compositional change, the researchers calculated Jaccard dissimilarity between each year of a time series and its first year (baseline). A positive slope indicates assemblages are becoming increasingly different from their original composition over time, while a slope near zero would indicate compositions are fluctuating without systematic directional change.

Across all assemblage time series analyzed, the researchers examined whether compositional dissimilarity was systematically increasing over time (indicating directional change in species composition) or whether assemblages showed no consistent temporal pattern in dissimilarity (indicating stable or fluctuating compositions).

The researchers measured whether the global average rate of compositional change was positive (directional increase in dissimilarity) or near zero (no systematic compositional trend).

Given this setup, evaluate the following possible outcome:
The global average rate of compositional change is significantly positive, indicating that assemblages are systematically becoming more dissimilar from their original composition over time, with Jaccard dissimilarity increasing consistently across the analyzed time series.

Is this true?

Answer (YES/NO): YES